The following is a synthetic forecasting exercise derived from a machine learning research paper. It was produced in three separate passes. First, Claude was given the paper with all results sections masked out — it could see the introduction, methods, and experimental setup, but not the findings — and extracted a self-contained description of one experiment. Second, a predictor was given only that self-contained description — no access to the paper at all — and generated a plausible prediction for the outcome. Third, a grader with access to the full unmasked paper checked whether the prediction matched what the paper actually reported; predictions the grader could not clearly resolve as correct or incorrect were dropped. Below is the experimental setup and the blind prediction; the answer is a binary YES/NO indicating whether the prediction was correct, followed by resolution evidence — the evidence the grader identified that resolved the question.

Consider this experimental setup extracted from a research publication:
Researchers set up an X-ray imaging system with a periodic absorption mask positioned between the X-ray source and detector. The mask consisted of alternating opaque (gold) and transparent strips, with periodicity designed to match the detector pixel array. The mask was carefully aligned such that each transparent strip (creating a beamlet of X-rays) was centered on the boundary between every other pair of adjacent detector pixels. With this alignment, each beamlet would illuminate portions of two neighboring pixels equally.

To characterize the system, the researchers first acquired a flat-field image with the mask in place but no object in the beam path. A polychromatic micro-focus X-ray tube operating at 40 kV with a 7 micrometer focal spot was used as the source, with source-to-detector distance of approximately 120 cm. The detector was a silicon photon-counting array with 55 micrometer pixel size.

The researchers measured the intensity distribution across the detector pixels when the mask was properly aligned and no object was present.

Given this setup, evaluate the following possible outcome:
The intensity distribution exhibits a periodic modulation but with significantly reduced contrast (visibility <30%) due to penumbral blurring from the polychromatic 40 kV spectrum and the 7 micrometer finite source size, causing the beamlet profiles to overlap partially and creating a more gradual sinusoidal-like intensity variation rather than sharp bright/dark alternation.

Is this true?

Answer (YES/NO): NO